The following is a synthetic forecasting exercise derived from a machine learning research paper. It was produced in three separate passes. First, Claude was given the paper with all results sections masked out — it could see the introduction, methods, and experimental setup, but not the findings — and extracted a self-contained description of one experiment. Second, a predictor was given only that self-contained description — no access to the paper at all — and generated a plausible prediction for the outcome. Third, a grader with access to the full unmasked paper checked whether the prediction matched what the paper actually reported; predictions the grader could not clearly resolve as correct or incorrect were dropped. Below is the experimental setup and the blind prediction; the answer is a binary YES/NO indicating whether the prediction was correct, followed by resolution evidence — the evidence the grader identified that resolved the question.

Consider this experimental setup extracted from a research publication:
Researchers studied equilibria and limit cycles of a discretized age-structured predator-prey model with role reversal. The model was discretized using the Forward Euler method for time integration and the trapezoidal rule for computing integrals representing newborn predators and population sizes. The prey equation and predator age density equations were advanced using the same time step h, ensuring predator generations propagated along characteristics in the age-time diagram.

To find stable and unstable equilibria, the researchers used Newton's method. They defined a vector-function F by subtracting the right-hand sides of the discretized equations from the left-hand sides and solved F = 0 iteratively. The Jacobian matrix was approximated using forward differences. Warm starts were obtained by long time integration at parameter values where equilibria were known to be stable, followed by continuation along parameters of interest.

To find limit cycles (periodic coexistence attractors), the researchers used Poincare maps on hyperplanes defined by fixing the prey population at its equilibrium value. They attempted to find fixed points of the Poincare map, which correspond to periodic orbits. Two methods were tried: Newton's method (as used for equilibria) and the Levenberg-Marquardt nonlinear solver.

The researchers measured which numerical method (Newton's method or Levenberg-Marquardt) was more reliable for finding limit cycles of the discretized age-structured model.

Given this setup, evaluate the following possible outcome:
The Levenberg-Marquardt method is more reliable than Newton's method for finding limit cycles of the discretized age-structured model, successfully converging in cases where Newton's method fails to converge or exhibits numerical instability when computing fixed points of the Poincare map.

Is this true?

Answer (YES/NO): YES